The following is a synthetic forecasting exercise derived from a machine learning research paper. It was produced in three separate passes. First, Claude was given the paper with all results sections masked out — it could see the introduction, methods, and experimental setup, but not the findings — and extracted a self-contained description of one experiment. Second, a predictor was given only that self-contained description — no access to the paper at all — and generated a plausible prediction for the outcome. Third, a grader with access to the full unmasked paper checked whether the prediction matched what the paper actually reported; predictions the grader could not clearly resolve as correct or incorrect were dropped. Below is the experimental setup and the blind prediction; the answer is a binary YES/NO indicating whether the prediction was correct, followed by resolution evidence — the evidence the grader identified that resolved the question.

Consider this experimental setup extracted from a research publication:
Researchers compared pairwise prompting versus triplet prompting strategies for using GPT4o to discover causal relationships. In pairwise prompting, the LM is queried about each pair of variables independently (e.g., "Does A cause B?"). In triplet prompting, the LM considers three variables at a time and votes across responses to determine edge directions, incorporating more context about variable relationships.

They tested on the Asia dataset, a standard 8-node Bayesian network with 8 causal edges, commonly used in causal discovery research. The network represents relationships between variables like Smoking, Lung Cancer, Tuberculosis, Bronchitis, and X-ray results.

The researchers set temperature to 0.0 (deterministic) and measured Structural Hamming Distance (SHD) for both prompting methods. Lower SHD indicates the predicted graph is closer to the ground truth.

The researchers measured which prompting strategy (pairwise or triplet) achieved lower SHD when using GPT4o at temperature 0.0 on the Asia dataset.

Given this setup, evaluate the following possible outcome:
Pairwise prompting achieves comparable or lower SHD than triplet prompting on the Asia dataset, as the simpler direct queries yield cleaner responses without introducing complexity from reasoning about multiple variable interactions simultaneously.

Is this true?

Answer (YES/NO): YES